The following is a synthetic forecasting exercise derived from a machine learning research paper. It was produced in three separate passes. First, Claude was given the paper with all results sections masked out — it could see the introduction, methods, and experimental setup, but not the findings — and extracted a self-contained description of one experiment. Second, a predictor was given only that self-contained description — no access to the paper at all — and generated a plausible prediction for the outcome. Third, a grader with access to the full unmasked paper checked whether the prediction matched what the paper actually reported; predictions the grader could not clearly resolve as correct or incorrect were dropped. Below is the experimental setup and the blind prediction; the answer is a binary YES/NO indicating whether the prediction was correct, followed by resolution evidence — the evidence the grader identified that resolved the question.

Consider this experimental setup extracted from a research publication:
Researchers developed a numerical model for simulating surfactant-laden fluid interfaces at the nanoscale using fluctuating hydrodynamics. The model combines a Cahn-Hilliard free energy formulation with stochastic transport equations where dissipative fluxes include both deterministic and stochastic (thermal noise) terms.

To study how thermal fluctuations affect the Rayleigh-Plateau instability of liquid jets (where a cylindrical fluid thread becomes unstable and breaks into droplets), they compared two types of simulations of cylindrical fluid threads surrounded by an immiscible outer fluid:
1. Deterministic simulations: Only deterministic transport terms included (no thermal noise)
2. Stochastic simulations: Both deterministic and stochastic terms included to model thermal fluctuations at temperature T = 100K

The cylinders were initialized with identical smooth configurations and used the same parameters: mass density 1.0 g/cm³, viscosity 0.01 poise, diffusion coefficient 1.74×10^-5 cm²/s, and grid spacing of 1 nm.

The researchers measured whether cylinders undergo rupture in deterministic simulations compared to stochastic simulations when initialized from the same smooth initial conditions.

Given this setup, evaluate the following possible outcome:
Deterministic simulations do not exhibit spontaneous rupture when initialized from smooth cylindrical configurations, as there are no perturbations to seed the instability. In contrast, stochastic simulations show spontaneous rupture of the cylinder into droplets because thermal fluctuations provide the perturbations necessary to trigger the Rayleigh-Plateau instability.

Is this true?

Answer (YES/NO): NO